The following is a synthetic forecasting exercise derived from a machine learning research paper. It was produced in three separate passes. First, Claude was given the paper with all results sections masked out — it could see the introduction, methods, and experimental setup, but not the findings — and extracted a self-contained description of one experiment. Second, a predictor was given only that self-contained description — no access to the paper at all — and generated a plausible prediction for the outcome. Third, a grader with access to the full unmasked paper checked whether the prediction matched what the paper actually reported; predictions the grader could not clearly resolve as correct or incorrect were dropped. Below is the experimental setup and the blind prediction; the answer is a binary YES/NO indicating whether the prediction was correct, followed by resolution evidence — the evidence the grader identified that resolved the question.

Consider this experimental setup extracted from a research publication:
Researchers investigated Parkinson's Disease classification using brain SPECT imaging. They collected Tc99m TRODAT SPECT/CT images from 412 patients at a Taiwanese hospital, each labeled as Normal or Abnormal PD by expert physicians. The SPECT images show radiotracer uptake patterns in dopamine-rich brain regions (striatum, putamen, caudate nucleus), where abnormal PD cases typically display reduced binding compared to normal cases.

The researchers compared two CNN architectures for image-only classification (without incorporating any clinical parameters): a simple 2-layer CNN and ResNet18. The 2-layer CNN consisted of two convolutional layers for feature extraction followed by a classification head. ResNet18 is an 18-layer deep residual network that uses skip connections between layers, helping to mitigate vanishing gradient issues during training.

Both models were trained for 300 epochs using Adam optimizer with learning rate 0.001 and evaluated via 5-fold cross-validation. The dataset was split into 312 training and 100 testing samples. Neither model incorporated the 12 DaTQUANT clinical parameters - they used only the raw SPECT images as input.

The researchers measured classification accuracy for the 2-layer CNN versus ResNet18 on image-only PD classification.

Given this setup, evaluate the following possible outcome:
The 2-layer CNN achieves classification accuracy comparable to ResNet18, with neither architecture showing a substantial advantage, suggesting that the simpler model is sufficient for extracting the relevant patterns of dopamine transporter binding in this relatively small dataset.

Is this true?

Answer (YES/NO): NO